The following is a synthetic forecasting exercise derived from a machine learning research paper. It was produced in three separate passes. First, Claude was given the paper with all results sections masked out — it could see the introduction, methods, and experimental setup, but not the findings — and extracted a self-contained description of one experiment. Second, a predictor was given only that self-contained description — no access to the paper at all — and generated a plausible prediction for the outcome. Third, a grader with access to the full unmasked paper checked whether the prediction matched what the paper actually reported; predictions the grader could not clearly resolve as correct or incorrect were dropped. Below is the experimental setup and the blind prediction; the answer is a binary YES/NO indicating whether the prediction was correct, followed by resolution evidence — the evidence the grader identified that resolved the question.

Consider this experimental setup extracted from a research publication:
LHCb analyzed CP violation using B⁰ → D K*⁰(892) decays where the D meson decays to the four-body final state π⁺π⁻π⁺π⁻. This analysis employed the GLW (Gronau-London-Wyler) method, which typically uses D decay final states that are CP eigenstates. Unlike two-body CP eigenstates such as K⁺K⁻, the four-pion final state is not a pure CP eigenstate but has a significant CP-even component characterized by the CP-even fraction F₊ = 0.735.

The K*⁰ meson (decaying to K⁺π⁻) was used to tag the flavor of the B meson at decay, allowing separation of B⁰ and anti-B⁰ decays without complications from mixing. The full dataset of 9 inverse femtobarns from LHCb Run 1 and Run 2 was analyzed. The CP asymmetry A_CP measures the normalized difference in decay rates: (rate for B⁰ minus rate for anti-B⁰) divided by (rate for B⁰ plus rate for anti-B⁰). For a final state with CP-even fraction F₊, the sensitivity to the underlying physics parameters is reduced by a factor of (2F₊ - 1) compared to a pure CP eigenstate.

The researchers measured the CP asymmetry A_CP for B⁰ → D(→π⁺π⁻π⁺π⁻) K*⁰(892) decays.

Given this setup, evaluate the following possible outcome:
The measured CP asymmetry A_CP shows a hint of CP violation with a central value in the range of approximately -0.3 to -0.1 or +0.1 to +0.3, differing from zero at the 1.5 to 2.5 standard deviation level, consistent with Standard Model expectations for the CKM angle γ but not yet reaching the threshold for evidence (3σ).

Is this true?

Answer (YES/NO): NO